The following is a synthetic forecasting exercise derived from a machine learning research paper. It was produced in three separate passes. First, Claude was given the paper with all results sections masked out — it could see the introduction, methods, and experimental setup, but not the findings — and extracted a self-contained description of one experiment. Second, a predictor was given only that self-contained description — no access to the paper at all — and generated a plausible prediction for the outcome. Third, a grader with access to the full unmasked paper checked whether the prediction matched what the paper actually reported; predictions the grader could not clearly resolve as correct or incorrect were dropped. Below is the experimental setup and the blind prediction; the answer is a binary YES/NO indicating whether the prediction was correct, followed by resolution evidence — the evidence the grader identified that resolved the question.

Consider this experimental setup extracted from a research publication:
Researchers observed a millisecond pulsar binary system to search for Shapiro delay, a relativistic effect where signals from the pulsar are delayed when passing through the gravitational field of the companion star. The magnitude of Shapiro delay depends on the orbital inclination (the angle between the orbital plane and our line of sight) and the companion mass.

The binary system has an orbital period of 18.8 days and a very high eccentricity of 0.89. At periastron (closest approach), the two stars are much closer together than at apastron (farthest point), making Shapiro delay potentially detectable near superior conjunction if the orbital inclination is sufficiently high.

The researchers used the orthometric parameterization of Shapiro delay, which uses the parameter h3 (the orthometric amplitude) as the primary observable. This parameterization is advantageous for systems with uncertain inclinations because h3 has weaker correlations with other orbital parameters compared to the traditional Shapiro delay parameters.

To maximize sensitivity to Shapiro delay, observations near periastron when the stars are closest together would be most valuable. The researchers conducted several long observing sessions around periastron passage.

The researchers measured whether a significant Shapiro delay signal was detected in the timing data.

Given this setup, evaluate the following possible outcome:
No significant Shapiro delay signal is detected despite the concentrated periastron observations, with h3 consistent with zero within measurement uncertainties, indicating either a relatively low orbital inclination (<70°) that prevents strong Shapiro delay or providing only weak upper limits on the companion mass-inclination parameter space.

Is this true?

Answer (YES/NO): YES